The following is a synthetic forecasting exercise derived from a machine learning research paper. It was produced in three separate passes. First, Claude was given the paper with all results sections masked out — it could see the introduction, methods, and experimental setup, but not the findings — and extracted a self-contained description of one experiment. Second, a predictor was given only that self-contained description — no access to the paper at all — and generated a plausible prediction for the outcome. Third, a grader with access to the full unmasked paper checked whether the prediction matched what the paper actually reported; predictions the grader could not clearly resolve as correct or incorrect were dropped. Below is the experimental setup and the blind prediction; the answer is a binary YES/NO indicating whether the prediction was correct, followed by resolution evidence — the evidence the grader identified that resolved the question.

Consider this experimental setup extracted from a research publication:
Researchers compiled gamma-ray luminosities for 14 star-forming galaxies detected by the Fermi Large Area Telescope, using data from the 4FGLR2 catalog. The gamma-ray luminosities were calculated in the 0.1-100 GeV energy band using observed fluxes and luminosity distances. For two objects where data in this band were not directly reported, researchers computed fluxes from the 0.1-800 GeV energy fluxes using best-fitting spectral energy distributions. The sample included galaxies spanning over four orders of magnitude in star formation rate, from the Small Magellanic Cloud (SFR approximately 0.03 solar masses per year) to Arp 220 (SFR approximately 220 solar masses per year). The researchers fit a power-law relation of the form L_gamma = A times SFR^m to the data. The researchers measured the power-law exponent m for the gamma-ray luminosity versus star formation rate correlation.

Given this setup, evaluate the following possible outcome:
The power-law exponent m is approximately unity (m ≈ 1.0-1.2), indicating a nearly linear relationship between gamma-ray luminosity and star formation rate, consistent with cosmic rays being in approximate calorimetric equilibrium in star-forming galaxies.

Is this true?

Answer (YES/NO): NO